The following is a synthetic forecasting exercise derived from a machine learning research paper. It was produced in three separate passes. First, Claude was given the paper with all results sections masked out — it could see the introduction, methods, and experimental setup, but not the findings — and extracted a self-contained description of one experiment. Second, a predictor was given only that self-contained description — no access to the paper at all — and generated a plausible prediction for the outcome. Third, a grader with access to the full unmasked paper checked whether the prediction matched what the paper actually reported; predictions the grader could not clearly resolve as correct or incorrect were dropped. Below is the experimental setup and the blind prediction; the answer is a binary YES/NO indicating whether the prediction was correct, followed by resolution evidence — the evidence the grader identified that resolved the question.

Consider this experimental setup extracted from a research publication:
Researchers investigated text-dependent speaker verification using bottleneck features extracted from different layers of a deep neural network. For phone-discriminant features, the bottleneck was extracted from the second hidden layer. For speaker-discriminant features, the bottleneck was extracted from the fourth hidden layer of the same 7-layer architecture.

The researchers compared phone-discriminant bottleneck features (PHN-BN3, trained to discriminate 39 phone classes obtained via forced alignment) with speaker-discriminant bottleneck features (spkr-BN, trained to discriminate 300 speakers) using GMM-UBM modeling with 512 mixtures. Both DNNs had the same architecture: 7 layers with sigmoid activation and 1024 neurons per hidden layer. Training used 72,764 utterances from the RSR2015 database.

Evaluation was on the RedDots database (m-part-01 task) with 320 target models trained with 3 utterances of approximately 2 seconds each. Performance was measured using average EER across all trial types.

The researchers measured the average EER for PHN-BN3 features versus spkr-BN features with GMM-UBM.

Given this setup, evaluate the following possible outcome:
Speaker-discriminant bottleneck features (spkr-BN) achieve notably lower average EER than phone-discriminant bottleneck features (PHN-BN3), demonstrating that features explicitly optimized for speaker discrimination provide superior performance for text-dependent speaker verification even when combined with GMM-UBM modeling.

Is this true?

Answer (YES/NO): NO